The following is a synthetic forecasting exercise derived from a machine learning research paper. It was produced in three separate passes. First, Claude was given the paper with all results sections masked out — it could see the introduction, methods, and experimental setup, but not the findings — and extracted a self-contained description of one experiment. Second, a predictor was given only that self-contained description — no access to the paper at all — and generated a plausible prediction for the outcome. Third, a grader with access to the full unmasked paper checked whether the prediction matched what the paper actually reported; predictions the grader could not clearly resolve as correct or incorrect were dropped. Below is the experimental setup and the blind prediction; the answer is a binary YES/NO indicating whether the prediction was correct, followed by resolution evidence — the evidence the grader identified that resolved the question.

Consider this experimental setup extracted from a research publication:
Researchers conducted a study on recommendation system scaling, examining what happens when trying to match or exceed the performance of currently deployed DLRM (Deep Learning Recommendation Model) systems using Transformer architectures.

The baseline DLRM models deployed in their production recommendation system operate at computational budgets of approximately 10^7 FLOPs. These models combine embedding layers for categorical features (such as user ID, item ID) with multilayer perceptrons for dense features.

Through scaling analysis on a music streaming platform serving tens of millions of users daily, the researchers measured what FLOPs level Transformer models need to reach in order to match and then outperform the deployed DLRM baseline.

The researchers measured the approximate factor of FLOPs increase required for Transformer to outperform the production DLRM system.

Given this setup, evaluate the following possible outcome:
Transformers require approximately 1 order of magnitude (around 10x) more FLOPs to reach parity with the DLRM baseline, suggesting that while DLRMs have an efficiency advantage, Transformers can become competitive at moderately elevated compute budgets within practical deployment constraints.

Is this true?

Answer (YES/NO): NO